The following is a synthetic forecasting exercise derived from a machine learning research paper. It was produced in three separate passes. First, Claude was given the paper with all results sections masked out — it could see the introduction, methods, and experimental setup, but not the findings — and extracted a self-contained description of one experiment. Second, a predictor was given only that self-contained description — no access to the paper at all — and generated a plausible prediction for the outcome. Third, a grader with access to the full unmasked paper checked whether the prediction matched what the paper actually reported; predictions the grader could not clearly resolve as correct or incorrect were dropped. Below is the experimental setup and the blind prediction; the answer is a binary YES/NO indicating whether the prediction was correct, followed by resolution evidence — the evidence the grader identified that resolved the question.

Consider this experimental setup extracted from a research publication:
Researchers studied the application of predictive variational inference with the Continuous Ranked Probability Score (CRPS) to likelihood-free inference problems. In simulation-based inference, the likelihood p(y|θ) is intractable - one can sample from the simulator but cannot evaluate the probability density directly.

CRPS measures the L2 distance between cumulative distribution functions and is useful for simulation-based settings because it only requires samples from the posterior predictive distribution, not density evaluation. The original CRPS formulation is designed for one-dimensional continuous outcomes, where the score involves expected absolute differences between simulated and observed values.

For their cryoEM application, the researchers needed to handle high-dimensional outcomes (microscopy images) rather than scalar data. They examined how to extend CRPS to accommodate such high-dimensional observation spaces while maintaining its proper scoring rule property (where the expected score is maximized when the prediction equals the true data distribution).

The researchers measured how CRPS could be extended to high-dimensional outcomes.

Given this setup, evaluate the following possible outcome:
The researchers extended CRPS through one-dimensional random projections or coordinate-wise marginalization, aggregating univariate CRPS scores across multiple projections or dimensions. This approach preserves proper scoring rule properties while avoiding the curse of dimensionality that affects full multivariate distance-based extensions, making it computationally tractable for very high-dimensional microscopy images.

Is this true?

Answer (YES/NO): NO